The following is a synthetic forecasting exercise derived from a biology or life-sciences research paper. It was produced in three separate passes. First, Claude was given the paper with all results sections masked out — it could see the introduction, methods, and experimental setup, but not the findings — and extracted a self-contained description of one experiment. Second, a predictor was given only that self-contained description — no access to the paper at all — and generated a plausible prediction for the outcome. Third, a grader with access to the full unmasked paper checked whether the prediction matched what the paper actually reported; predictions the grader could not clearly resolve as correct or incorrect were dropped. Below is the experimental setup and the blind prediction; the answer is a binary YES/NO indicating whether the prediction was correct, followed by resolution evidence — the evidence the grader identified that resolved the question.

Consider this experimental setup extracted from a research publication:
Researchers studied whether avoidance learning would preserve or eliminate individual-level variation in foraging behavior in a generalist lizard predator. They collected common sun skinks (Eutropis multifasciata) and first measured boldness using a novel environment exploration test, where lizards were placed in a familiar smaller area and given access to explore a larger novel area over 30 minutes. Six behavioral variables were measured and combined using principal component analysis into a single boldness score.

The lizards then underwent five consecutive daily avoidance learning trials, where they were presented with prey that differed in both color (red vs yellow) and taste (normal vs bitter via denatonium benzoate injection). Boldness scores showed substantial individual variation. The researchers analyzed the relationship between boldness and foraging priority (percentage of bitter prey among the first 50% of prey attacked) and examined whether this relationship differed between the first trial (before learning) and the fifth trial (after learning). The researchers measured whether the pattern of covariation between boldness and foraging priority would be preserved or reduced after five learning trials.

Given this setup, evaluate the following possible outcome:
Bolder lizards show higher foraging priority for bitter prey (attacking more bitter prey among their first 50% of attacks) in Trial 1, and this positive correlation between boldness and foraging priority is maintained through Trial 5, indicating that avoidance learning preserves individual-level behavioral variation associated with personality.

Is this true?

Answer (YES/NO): NO